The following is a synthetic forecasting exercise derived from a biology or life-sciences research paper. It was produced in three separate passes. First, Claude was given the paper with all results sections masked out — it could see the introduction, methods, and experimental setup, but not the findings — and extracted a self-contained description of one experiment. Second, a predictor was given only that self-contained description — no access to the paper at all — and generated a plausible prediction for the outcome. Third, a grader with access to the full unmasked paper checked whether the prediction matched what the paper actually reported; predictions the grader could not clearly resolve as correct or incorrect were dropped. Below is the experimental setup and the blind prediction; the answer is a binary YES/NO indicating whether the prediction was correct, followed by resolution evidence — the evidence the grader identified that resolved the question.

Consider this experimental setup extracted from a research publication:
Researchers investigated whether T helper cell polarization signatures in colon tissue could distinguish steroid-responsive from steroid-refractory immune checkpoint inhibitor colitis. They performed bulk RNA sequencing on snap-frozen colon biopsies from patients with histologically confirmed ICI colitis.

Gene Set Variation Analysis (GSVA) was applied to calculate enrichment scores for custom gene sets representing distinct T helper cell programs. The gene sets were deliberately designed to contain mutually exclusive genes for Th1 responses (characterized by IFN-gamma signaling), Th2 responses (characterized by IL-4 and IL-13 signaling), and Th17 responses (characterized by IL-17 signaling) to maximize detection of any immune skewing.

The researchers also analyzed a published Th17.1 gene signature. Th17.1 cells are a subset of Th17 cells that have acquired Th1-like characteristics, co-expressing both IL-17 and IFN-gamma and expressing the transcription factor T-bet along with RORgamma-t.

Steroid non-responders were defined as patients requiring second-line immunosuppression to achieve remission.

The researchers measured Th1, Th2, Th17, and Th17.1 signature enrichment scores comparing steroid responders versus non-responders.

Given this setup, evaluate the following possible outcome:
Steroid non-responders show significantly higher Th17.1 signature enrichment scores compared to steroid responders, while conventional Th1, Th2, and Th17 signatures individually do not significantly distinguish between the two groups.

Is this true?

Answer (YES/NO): NO